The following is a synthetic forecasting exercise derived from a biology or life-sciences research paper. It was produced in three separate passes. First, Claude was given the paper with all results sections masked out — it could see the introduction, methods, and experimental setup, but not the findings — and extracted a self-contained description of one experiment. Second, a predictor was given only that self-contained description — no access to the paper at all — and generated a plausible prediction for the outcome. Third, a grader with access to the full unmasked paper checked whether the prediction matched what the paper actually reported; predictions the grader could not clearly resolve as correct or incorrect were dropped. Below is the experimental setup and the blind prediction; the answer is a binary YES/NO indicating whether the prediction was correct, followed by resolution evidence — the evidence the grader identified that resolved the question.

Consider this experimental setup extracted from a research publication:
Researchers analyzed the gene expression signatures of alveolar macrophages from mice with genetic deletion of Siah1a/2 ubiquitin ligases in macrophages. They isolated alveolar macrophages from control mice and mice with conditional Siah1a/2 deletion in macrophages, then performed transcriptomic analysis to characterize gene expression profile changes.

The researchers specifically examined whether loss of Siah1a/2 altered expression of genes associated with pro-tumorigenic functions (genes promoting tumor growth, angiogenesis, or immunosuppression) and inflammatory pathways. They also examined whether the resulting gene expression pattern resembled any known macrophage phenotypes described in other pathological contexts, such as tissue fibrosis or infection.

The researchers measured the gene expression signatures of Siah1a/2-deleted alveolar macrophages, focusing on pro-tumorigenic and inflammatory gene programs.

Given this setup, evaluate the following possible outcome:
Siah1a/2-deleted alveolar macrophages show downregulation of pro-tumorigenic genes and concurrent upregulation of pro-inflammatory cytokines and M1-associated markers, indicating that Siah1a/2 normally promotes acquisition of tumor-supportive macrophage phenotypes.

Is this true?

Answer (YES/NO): NO